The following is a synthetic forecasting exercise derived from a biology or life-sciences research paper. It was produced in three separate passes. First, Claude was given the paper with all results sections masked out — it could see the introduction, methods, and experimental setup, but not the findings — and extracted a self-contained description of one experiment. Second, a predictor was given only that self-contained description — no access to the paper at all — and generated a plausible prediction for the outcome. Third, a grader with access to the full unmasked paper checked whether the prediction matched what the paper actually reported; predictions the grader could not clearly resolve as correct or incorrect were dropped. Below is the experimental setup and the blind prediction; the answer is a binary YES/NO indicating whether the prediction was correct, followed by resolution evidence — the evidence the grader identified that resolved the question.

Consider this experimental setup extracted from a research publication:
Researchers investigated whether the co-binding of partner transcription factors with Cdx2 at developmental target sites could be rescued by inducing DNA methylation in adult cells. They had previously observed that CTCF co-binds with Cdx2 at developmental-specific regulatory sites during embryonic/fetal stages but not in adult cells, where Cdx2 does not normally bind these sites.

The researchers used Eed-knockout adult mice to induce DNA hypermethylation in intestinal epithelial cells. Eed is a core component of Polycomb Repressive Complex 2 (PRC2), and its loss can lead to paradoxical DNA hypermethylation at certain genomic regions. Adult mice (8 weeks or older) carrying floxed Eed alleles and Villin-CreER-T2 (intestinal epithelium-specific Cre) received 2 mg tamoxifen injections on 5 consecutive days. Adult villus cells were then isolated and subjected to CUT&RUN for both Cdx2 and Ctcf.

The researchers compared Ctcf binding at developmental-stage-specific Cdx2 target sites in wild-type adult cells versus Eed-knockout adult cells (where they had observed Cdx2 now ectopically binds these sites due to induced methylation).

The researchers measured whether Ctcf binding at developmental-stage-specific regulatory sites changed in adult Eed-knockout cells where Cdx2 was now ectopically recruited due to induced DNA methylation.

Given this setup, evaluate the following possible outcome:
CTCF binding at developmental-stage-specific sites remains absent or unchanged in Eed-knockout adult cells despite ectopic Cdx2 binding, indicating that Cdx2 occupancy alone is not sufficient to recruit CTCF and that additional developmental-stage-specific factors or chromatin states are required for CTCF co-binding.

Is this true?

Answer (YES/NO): NO